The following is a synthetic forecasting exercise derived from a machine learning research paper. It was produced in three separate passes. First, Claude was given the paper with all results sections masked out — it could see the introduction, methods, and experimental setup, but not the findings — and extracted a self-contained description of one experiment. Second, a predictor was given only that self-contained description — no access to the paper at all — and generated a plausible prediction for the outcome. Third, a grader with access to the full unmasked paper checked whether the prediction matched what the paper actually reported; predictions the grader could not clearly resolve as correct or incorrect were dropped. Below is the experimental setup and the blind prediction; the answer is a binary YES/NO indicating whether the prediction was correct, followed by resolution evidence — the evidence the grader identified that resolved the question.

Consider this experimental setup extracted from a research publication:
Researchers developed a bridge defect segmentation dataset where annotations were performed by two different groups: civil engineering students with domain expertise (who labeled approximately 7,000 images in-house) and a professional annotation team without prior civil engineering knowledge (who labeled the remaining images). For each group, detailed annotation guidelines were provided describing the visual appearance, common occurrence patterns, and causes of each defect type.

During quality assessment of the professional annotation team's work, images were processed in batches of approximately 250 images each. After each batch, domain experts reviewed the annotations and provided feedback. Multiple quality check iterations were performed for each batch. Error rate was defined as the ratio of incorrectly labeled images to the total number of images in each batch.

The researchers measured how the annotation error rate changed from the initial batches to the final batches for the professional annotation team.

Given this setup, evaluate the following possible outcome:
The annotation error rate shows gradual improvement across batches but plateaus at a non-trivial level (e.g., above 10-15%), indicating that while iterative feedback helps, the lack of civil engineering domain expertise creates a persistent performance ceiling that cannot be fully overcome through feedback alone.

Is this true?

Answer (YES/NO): NO